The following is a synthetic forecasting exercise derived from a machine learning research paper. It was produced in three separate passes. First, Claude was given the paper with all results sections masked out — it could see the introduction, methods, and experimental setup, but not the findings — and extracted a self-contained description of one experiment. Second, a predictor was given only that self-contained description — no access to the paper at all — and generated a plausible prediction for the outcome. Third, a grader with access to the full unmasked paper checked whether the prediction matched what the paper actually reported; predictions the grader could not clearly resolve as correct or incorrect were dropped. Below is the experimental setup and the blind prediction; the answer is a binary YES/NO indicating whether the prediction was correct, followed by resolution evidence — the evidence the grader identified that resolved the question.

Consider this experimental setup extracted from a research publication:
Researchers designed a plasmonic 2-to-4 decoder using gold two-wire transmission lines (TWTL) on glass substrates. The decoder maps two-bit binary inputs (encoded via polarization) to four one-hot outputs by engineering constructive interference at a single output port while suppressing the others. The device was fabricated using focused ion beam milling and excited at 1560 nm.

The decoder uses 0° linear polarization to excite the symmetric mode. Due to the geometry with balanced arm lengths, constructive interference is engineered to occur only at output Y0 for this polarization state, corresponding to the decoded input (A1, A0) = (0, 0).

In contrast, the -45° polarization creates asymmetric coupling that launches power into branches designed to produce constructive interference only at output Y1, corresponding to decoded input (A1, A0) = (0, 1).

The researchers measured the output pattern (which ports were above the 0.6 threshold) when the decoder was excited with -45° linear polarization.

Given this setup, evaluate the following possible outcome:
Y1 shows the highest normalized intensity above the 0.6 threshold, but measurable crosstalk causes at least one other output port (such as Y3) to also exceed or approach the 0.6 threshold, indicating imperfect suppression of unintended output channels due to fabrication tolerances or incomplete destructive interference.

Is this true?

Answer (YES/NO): NO